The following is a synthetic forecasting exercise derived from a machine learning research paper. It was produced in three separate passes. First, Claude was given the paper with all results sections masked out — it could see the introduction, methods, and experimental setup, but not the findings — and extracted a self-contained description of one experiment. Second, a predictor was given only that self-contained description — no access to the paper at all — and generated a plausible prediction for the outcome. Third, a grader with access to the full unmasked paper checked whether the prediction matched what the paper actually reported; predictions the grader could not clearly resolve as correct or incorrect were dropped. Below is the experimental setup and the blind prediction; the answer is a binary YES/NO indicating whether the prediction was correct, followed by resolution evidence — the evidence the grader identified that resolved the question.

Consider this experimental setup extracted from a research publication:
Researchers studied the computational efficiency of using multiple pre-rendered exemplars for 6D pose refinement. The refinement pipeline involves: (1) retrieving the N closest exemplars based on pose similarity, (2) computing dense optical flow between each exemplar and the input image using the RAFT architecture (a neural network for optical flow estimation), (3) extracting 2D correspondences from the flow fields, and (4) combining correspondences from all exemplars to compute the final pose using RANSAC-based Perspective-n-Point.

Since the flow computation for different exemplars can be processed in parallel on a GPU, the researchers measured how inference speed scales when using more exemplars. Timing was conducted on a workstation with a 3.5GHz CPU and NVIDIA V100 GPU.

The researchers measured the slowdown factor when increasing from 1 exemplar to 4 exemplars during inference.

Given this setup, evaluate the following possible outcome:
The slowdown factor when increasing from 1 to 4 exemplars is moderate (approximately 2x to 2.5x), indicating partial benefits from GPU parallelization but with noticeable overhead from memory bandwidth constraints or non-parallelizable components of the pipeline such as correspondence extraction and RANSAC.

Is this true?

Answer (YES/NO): NO